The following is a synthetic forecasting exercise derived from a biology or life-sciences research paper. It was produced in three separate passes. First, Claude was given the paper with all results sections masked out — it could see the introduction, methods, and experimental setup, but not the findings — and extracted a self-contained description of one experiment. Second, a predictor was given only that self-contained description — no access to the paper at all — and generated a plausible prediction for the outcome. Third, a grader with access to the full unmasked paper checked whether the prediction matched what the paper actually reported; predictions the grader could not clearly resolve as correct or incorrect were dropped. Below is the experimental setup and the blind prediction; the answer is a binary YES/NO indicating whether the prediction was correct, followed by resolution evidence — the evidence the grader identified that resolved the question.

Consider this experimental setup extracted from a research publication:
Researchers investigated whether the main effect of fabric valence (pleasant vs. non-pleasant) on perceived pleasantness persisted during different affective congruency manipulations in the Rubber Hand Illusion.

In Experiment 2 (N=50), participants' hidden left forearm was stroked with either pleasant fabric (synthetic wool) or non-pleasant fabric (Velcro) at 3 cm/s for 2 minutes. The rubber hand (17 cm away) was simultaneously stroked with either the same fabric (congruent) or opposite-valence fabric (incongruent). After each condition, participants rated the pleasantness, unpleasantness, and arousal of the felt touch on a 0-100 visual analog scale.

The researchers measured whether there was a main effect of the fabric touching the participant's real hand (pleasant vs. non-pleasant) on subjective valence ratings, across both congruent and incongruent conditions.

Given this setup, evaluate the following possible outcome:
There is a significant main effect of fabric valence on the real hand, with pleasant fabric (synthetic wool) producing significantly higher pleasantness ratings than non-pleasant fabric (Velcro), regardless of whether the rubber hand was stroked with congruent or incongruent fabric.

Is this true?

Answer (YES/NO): YES